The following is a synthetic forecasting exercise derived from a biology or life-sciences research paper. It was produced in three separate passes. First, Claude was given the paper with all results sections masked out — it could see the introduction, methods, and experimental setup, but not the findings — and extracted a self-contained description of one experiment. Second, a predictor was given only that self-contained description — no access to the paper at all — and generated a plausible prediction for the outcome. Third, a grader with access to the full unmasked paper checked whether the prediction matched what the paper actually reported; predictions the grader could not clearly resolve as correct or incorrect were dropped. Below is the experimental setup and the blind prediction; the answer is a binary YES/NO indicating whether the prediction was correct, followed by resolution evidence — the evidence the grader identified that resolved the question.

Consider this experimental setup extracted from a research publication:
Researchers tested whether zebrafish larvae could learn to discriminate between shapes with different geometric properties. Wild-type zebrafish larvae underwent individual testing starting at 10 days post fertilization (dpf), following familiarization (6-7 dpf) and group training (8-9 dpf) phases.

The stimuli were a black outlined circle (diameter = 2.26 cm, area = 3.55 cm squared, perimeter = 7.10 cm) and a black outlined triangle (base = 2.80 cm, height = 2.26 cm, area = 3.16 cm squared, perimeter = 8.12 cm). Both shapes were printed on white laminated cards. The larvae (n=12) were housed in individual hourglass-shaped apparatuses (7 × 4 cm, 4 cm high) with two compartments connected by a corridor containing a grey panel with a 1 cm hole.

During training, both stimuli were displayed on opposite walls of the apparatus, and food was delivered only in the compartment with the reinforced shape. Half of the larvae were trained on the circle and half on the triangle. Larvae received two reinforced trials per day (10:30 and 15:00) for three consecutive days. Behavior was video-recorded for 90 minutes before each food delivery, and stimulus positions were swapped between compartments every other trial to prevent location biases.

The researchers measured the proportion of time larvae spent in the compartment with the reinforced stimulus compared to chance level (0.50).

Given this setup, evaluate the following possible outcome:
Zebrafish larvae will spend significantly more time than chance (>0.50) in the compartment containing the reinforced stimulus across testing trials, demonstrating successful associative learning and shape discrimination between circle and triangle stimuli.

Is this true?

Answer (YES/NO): YES